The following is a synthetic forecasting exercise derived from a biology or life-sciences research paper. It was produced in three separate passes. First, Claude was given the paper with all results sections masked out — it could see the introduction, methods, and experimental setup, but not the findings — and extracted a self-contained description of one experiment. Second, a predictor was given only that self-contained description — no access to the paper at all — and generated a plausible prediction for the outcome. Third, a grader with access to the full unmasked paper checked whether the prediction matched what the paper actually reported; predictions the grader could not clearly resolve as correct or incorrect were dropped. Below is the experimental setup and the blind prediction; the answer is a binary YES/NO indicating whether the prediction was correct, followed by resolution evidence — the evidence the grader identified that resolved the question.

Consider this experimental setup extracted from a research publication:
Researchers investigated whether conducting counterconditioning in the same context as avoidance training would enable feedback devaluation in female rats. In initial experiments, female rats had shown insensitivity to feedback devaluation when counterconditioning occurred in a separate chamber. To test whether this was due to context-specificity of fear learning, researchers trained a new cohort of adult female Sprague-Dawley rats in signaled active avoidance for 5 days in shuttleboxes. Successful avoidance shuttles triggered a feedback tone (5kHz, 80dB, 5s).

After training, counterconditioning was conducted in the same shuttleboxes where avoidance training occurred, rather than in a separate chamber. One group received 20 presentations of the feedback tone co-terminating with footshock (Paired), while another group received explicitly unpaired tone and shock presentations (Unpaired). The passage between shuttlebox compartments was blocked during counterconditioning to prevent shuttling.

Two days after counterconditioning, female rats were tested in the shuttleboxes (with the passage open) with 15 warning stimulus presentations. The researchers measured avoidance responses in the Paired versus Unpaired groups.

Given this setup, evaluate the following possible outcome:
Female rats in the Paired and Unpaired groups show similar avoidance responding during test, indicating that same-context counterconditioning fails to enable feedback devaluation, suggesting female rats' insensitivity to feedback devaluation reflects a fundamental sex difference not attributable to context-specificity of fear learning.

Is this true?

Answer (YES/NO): YES